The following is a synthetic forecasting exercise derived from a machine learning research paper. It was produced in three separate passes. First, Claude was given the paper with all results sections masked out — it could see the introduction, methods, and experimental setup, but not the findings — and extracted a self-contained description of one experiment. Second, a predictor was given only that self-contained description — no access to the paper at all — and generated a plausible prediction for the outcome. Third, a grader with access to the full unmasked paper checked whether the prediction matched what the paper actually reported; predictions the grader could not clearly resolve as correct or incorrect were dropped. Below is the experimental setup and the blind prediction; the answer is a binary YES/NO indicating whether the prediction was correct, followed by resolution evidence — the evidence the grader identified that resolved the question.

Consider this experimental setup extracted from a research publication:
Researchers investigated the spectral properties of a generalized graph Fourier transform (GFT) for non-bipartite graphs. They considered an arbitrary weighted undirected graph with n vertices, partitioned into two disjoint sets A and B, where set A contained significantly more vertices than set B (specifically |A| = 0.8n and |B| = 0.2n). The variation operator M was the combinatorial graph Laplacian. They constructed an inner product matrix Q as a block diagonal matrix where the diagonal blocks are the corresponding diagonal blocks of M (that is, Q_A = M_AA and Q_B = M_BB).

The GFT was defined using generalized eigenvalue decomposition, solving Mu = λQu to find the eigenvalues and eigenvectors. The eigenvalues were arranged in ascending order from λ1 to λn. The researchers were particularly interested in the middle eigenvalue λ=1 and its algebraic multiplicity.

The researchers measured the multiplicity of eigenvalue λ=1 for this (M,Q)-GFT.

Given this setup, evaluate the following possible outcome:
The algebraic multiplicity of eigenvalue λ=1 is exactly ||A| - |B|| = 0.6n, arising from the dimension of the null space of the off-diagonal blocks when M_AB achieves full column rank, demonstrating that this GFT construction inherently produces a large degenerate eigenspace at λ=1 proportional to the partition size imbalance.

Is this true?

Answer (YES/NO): NO